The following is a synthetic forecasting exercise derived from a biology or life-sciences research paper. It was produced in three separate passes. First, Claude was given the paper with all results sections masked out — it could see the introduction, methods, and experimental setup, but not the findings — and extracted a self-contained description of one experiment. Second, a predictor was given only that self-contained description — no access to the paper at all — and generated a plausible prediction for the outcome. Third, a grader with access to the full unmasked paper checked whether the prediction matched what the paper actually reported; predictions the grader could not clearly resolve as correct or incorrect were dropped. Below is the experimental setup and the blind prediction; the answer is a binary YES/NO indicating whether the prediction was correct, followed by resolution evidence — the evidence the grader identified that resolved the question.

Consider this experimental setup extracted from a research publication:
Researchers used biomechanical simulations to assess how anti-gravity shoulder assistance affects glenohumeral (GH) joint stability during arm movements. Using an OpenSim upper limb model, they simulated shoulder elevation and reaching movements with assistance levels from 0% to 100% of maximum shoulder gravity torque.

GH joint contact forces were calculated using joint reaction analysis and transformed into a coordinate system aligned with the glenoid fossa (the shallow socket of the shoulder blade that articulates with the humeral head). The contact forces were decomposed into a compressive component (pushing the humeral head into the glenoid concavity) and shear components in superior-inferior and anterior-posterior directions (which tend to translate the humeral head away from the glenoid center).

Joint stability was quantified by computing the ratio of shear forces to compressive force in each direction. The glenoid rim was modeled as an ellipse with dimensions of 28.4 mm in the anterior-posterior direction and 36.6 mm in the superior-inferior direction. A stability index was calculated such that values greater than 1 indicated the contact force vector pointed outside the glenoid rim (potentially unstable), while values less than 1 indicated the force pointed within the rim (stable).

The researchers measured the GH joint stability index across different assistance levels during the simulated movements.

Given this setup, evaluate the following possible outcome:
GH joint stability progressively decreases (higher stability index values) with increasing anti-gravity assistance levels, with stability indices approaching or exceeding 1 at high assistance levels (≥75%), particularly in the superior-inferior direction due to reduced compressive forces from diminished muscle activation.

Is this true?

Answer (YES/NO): NO